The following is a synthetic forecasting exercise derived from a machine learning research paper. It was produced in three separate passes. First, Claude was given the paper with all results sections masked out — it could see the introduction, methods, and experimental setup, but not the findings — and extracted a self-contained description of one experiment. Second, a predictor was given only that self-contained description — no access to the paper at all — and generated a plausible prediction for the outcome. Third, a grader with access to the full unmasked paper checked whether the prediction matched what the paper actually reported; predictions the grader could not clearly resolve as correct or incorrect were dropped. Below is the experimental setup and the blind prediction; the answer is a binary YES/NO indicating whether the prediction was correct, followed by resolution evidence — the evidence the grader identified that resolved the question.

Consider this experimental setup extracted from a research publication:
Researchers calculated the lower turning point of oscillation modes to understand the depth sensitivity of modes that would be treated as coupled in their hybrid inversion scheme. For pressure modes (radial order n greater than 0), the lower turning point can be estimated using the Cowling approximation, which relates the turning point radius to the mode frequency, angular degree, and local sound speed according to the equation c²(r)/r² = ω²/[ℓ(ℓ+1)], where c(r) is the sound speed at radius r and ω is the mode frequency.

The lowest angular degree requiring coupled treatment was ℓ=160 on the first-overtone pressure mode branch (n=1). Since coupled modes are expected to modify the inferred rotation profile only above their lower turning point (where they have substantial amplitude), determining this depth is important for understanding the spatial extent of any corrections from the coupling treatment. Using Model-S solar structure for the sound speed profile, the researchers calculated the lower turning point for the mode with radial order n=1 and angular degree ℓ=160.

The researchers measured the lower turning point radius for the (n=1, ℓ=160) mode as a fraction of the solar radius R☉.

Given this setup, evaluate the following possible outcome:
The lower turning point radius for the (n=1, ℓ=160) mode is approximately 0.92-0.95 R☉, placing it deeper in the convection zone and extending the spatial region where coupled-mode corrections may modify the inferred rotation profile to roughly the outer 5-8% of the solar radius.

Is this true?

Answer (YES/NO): NO